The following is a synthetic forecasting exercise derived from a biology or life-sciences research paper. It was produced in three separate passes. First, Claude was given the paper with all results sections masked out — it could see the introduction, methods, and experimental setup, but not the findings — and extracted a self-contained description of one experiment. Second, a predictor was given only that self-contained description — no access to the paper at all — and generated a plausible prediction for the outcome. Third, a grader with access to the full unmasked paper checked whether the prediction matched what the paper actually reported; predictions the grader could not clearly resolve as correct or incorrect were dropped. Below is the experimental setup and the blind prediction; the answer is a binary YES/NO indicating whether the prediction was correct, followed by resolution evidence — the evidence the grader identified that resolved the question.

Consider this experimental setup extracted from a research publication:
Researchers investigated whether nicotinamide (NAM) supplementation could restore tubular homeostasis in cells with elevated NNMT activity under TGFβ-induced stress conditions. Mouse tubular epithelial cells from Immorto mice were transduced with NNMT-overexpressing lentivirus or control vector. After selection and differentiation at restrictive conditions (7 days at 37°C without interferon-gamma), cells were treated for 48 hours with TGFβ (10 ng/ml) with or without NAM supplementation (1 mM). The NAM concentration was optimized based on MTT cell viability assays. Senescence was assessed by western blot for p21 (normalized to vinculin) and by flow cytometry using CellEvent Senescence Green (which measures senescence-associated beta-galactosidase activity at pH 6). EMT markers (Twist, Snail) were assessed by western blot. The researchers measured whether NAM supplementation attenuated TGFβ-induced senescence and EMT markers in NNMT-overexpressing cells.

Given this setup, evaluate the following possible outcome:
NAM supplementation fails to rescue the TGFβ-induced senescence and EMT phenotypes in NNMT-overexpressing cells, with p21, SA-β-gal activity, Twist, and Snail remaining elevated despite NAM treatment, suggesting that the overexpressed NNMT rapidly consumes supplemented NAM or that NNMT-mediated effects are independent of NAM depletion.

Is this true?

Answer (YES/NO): NO